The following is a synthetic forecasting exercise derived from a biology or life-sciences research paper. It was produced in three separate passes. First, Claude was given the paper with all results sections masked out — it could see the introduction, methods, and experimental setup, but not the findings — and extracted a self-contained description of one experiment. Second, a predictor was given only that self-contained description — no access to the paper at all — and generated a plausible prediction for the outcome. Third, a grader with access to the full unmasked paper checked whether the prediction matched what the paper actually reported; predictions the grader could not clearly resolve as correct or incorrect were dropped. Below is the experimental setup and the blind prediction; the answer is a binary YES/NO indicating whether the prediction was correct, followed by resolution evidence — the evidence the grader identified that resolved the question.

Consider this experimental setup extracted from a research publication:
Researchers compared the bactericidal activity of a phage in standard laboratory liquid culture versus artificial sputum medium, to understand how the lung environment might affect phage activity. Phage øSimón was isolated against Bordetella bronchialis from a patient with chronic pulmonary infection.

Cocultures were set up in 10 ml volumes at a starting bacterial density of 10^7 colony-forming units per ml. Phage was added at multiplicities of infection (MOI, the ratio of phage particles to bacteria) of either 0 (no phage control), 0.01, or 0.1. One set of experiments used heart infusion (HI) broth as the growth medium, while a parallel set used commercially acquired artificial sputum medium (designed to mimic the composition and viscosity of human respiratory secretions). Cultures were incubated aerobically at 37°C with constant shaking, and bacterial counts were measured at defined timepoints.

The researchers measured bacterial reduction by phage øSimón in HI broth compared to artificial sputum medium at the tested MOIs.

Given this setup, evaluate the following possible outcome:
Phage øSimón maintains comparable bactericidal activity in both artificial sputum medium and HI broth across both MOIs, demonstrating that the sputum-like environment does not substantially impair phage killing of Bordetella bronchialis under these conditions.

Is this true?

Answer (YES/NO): NO